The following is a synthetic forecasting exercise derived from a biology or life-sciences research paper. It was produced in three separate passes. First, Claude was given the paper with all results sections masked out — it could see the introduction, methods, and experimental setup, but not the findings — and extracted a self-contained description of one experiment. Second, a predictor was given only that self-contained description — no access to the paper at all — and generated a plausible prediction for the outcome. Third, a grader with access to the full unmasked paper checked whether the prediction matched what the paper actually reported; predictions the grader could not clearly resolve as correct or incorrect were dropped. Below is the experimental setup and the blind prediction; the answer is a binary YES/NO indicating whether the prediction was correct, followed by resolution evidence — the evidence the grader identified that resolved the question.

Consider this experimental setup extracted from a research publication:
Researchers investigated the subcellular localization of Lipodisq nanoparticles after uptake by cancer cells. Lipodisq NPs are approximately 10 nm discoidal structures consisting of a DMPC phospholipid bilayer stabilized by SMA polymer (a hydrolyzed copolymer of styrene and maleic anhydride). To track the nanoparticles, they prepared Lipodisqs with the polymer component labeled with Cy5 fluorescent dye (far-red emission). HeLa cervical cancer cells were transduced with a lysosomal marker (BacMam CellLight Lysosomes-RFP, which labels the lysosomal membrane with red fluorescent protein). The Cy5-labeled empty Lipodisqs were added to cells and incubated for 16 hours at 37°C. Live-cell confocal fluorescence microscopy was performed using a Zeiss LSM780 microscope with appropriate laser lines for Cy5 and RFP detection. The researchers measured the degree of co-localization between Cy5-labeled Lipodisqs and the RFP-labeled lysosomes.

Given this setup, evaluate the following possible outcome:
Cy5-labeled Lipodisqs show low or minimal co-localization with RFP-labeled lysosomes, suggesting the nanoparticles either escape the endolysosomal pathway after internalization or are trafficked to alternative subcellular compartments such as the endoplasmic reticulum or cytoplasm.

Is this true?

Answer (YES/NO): NO